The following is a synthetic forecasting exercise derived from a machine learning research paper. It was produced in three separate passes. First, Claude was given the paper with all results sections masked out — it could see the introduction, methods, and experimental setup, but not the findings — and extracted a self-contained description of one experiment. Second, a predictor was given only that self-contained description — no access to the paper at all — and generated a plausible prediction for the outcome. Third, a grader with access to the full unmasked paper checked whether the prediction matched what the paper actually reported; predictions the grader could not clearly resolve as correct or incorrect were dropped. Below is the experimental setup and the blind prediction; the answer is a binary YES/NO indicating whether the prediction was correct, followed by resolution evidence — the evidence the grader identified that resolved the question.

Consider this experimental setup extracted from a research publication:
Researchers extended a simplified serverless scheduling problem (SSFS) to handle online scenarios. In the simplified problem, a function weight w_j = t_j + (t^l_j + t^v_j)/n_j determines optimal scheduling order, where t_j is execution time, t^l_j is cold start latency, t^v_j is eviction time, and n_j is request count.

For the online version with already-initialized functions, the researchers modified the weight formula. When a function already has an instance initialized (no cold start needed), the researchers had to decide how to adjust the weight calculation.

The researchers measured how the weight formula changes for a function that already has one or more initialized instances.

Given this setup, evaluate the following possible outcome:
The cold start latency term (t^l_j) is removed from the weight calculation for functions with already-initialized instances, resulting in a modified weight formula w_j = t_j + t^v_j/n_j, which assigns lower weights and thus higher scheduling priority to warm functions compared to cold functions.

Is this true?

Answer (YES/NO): NO